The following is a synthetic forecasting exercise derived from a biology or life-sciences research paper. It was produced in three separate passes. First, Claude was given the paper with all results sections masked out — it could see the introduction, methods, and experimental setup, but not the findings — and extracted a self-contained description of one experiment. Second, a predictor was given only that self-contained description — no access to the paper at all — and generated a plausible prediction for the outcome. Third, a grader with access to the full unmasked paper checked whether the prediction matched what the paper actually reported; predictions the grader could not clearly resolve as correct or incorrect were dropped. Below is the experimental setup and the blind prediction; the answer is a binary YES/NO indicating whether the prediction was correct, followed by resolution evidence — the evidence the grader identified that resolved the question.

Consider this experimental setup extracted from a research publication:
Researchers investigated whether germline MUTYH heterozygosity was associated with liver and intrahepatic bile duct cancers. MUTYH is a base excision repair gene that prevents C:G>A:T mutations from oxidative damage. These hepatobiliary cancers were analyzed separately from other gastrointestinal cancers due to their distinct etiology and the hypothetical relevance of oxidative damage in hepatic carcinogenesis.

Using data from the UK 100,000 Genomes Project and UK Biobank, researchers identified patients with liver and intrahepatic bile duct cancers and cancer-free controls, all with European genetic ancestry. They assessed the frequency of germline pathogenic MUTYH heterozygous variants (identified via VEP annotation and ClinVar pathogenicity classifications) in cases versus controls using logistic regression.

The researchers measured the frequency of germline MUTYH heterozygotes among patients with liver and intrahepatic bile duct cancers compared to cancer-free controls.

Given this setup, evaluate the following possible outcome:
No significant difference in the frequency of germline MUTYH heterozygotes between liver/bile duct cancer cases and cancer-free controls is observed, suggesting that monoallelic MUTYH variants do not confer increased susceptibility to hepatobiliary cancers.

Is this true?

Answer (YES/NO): YES